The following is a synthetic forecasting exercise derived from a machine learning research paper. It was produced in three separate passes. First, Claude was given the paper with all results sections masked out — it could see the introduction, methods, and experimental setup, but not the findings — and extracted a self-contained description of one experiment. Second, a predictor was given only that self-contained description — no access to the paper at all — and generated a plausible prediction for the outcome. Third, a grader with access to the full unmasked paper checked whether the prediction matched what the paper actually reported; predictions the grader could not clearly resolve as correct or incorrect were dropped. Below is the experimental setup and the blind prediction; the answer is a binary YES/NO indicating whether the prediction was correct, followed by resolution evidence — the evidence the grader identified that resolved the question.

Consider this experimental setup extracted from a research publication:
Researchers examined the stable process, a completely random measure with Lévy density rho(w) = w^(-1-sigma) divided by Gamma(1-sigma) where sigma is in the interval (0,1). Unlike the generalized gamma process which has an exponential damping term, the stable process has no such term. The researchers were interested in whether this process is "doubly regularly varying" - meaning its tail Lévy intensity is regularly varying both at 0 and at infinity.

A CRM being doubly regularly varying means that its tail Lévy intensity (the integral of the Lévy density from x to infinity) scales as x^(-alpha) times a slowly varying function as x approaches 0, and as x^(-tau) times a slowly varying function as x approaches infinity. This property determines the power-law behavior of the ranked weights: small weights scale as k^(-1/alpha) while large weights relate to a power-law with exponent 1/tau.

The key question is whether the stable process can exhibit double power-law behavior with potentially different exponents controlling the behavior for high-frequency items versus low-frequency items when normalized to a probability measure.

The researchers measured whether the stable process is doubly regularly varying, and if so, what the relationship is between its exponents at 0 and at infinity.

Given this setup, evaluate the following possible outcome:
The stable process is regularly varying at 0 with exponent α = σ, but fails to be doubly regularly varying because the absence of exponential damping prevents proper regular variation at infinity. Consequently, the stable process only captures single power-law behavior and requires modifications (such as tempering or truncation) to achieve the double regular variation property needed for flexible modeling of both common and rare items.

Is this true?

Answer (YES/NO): NO